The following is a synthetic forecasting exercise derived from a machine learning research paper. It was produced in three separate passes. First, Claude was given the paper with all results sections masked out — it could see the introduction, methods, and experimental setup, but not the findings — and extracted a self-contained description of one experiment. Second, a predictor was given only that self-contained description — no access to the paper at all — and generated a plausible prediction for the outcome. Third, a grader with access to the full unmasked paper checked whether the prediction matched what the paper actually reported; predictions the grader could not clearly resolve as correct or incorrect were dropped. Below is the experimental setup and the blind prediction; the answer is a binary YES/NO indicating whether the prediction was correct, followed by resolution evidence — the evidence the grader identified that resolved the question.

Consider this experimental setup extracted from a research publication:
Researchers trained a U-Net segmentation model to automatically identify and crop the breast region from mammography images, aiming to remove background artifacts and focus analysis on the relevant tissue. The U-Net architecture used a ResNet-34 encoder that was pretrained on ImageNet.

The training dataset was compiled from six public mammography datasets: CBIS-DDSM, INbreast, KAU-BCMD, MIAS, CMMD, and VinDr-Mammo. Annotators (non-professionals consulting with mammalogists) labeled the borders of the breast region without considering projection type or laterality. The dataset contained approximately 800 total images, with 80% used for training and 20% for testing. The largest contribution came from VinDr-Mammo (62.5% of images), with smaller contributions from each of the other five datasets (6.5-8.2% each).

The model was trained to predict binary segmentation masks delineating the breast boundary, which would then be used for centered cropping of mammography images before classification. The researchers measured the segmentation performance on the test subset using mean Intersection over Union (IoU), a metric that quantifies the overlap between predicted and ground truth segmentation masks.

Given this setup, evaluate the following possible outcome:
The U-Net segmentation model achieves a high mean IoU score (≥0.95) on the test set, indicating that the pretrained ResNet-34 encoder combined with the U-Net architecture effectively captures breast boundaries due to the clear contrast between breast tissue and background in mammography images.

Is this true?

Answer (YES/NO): YES